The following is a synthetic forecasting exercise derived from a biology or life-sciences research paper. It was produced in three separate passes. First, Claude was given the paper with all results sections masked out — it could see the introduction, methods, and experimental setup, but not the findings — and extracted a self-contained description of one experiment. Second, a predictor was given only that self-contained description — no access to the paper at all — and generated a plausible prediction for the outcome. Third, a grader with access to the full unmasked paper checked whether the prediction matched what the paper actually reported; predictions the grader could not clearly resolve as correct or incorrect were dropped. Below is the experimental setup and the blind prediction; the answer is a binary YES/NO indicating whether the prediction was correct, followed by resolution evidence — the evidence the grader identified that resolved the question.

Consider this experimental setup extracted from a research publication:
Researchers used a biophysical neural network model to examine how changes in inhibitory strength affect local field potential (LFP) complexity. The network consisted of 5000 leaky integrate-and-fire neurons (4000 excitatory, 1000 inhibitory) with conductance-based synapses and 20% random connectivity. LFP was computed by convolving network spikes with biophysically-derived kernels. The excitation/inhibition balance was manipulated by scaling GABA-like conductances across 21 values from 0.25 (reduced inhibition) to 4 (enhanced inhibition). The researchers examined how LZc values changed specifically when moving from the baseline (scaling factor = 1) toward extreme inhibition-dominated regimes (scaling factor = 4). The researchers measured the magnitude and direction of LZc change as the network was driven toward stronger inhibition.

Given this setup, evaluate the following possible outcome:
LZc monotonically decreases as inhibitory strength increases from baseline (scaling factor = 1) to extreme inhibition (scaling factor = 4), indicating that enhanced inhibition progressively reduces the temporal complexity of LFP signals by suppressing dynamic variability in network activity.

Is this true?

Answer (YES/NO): YES